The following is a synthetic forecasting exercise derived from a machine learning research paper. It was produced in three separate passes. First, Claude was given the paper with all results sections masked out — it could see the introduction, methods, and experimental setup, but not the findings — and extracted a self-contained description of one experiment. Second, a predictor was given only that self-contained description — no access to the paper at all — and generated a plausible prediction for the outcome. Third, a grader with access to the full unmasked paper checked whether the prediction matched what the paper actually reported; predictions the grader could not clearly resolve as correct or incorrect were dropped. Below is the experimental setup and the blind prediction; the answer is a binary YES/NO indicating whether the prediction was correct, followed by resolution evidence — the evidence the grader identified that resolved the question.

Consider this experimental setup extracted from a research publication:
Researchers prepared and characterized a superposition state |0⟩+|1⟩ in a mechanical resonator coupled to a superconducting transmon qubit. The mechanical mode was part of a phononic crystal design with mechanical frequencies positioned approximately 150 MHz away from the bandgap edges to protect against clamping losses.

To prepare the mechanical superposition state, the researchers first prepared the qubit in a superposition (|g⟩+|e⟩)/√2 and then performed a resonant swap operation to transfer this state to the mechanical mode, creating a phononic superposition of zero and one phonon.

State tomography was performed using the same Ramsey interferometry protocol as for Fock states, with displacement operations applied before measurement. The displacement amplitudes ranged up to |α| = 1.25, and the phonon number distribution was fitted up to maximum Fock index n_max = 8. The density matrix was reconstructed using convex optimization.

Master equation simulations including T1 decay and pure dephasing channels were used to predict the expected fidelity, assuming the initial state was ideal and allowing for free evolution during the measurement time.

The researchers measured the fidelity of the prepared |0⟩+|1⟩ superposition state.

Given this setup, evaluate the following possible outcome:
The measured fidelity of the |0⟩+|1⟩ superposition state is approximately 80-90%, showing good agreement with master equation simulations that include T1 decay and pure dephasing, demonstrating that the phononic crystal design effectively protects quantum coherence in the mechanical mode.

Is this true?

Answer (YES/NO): YES